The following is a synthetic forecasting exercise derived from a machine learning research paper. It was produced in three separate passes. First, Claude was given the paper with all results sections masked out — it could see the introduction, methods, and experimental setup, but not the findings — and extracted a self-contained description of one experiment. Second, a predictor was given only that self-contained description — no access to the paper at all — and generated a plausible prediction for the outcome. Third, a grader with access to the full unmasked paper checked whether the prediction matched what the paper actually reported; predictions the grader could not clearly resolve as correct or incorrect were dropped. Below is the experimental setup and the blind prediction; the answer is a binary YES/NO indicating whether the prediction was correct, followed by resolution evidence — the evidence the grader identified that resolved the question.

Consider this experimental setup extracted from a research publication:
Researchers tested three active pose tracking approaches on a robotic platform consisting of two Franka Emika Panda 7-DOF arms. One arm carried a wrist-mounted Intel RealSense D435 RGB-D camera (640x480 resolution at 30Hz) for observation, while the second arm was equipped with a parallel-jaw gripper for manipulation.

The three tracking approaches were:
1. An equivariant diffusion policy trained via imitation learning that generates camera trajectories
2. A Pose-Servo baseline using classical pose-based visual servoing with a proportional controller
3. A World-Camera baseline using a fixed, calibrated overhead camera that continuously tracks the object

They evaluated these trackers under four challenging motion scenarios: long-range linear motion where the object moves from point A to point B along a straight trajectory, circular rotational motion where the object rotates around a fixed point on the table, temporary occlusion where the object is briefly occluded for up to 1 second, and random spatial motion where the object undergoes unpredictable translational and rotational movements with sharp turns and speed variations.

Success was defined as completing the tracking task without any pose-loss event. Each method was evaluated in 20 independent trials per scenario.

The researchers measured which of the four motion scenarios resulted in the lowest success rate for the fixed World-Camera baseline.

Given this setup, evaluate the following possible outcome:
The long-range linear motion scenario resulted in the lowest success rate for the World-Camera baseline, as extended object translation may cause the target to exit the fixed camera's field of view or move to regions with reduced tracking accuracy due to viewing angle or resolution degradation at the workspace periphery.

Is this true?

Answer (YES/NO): NO